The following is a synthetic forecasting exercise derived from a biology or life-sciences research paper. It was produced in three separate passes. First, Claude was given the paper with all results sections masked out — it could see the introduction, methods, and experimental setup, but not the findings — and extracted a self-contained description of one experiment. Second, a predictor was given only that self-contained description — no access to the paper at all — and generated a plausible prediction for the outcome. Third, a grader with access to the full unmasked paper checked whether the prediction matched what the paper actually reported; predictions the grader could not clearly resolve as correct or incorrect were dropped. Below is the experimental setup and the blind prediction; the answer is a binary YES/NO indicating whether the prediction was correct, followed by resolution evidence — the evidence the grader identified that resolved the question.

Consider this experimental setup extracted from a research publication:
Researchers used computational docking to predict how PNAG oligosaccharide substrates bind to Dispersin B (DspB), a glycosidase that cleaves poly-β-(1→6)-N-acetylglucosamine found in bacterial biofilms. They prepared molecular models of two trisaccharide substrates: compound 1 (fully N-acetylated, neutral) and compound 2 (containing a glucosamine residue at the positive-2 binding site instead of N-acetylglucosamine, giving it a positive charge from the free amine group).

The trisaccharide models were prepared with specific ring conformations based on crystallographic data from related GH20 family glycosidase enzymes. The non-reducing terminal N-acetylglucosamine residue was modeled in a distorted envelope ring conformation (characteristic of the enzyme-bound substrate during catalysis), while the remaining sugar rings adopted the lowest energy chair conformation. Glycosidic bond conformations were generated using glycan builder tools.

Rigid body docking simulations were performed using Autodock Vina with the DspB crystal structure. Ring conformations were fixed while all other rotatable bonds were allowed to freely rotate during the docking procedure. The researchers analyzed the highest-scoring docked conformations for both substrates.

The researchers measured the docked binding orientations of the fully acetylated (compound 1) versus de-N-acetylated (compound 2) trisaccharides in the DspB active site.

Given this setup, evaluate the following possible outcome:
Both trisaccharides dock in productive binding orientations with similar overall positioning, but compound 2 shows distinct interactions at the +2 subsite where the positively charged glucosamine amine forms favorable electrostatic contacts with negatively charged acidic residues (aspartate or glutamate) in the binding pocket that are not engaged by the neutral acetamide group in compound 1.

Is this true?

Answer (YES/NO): YES